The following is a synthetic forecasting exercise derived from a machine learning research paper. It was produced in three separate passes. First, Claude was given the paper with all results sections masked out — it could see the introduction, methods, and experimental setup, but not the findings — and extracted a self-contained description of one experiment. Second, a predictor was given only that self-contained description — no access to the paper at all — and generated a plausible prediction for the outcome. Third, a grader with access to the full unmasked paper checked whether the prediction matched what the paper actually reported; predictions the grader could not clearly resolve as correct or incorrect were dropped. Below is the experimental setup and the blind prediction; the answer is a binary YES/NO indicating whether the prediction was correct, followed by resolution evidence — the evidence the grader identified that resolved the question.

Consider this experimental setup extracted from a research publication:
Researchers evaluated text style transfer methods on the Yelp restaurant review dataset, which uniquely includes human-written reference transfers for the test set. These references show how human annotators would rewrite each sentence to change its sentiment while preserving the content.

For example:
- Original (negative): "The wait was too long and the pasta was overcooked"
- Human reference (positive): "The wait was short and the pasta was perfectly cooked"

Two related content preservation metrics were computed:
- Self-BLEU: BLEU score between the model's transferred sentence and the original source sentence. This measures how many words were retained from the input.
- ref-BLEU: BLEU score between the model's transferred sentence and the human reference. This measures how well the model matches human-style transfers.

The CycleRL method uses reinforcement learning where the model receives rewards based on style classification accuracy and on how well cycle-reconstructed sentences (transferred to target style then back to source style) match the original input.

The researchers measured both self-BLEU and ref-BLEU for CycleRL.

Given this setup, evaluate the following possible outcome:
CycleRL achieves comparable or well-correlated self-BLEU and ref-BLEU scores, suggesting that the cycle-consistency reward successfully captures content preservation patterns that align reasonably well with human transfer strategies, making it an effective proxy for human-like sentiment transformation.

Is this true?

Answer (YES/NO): NO